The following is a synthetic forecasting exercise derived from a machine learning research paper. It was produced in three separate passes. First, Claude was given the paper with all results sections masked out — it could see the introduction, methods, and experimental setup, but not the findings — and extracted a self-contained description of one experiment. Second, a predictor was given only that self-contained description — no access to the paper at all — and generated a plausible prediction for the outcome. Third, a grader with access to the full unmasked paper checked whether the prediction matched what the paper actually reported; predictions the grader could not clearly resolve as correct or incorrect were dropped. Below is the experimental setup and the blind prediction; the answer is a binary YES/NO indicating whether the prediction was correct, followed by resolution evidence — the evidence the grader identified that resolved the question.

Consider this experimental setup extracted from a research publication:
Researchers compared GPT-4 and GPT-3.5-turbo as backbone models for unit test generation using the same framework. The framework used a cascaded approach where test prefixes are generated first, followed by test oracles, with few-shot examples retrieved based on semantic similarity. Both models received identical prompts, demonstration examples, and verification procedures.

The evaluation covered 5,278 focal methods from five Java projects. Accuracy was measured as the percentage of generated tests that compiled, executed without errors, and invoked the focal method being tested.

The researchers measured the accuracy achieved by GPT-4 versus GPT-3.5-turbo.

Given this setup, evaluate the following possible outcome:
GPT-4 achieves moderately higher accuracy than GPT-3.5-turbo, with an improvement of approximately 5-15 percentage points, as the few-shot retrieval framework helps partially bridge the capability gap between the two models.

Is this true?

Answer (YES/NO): YES